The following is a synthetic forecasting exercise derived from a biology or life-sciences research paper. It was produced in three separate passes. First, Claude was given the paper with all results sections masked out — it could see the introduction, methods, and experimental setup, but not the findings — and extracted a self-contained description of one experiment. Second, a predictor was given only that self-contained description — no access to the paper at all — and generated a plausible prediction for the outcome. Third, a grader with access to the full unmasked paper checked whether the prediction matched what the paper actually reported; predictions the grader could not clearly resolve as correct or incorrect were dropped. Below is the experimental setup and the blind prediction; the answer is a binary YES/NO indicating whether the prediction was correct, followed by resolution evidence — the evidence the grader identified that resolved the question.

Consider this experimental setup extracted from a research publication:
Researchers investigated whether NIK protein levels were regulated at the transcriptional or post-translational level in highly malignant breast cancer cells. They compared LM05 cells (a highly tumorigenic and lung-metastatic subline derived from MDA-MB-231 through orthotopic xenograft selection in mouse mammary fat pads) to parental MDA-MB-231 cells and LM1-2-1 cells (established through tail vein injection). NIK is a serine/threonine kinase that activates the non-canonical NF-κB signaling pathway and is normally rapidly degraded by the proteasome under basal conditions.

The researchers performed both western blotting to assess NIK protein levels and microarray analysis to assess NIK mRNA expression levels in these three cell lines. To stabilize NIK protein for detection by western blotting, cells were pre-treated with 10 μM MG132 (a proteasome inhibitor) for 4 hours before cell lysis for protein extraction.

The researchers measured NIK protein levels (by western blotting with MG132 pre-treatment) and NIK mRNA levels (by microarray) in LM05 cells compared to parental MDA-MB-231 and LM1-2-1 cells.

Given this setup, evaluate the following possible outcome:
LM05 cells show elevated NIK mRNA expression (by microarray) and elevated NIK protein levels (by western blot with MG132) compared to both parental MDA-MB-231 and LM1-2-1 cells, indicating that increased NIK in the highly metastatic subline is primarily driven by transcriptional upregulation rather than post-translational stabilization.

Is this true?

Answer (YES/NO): NO